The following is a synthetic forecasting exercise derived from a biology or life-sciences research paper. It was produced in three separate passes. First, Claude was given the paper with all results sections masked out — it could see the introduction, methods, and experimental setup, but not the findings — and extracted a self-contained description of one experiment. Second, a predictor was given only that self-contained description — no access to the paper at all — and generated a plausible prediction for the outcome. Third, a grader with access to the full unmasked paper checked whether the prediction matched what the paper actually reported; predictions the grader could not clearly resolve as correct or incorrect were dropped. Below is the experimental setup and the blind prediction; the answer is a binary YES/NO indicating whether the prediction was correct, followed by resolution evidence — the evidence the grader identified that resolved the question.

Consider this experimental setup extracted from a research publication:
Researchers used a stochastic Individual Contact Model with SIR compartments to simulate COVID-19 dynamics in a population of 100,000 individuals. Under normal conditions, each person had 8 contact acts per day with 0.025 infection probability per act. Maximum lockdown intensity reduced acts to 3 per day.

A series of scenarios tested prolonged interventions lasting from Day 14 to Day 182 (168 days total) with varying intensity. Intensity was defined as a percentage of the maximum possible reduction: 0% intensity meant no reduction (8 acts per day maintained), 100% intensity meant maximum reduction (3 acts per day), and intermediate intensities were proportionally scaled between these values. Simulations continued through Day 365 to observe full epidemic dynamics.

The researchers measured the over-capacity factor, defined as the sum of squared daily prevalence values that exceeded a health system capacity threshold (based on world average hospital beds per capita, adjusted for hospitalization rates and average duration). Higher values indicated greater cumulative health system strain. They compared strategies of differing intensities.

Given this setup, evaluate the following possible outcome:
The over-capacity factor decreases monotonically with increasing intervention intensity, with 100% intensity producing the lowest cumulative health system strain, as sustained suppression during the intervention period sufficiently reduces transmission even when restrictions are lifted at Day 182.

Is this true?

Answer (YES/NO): NO